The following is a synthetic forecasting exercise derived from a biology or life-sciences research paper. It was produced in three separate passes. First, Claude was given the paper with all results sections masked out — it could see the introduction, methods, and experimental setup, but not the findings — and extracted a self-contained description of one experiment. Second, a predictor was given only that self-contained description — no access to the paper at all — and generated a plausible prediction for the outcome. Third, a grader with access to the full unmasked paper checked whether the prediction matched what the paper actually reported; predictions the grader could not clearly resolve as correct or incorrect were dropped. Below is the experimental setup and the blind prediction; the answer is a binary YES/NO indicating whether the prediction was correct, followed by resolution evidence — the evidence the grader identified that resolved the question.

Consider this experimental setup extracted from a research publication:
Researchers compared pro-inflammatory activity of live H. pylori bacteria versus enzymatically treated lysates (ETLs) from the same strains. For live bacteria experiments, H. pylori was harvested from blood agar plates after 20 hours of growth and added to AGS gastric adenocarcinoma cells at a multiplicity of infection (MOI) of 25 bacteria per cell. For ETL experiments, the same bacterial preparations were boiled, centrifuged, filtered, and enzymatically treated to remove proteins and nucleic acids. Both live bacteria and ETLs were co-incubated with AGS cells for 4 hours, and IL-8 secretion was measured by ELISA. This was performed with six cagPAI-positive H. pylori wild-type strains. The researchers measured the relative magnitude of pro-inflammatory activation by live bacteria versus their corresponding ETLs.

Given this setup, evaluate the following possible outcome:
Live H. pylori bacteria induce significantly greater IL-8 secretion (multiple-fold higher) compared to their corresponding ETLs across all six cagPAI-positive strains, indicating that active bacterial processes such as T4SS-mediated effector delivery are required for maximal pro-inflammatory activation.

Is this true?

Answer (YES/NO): YES